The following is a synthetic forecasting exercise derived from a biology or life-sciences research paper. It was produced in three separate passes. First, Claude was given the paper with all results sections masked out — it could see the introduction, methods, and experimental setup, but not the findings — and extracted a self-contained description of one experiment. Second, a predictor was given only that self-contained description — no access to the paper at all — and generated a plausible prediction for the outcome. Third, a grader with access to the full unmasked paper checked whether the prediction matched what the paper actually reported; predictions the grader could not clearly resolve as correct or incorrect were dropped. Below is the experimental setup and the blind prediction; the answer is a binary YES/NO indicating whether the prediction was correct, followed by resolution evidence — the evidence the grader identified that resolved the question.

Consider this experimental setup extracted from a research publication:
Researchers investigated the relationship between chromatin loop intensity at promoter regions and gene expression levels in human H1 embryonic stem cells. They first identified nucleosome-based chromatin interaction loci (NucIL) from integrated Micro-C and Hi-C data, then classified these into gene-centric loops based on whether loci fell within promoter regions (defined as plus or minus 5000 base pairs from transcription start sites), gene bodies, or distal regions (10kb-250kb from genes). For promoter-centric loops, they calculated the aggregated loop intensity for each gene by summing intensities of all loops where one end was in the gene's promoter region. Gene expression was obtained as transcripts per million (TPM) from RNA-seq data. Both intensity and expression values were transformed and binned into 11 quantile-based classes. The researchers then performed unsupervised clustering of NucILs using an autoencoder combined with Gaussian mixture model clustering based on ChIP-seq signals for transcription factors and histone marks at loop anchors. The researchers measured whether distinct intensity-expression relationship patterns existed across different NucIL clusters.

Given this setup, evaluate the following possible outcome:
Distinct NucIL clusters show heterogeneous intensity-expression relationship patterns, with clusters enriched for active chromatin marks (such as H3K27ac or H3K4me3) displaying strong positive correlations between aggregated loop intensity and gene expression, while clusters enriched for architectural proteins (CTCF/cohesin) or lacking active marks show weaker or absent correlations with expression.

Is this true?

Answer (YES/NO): YES